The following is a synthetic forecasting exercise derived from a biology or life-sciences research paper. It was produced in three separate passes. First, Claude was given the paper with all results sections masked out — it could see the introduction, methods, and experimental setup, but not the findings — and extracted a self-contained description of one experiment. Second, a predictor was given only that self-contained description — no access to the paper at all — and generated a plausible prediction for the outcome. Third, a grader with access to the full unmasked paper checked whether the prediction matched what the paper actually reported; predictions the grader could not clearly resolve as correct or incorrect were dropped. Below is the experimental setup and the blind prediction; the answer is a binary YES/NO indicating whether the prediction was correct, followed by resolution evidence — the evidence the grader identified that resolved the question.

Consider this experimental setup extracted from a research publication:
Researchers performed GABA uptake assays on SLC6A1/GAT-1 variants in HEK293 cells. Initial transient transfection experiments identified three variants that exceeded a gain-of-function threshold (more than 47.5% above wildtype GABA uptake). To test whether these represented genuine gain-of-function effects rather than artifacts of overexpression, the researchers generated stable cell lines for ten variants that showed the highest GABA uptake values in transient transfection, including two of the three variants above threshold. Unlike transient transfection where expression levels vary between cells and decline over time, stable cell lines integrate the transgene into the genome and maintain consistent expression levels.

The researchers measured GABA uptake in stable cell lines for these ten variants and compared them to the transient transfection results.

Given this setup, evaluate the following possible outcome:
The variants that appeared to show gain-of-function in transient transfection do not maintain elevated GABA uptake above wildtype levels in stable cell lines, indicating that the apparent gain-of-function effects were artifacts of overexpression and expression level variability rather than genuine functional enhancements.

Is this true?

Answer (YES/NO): YES